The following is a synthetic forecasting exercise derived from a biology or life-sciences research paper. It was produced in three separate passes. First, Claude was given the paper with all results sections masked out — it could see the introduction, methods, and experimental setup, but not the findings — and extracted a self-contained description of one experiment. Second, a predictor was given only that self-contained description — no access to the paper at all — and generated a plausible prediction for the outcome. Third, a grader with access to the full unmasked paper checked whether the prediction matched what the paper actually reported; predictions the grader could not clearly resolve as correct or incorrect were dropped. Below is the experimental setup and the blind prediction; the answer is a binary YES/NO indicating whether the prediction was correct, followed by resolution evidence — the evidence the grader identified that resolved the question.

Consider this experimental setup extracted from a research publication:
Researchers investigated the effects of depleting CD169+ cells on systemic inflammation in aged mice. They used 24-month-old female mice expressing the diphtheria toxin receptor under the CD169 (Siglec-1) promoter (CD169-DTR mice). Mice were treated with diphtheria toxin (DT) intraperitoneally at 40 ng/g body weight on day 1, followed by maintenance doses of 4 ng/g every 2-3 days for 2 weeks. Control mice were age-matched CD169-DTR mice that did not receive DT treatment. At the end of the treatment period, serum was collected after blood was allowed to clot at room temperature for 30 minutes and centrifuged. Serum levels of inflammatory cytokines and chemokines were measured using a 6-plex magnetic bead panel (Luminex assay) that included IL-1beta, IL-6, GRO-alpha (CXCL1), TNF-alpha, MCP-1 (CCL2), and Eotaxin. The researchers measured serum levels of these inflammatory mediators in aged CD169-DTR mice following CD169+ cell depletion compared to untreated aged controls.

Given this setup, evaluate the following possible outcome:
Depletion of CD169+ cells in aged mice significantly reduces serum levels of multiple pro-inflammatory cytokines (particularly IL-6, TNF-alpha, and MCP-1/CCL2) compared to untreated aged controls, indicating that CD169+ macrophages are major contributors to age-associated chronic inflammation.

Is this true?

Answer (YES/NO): NO